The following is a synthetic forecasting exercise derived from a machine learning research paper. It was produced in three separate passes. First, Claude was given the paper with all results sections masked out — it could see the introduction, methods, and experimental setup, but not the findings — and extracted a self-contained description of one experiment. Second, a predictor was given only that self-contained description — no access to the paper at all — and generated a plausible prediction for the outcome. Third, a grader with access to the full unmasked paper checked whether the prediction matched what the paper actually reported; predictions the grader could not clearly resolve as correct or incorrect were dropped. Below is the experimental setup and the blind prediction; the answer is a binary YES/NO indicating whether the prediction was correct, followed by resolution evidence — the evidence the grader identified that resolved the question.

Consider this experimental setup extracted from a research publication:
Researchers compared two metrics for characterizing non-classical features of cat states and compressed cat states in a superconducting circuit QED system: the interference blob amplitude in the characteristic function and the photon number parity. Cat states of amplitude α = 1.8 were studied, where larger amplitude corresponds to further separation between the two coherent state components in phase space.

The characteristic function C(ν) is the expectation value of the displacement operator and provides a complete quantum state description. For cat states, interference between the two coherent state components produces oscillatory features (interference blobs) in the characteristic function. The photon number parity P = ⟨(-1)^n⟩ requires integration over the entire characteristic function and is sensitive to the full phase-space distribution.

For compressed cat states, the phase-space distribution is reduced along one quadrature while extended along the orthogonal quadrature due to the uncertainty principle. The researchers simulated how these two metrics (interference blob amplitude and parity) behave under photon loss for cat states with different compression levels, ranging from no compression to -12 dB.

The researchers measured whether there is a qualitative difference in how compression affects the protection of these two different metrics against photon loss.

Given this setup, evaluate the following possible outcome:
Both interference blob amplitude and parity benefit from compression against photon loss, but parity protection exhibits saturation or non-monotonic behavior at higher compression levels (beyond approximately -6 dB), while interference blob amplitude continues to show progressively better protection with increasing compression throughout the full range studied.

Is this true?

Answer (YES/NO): YES